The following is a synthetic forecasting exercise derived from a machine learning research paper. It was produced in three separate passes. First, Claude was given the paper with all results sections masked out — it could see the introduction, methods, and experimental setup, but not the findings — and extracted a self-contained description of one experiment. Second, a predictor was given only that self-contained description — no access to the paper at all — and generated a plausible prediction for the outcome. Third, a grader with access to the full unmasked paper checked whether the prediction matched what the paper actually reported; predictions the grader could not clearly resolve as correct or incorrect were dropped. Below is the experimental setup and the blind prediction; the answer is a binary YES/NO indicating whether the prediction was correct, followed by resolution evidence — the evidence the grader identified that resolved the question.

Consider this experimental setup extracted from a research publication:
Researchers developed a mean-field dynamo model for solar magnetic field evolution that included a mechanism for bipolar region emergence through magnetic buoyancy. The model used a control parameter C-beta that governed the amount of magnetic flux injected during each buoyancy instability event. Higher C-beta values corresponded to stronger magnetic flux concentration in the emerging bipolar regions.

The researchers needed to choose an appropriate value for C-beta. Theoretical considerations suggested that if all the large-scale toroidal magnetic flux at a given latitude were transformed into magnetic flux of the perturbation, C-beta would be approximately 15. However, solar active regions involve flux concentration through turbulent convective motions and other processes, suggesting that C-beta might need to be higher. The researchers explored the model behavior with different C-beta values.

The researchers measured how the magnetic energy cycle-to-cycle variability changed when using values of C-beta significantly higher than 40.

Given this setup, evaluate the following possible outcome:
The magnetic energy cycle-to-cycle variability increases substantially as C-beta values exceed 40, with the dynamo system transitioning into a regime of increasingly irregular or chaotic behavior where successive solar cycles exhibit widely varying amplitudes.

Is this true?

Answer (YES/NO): YES